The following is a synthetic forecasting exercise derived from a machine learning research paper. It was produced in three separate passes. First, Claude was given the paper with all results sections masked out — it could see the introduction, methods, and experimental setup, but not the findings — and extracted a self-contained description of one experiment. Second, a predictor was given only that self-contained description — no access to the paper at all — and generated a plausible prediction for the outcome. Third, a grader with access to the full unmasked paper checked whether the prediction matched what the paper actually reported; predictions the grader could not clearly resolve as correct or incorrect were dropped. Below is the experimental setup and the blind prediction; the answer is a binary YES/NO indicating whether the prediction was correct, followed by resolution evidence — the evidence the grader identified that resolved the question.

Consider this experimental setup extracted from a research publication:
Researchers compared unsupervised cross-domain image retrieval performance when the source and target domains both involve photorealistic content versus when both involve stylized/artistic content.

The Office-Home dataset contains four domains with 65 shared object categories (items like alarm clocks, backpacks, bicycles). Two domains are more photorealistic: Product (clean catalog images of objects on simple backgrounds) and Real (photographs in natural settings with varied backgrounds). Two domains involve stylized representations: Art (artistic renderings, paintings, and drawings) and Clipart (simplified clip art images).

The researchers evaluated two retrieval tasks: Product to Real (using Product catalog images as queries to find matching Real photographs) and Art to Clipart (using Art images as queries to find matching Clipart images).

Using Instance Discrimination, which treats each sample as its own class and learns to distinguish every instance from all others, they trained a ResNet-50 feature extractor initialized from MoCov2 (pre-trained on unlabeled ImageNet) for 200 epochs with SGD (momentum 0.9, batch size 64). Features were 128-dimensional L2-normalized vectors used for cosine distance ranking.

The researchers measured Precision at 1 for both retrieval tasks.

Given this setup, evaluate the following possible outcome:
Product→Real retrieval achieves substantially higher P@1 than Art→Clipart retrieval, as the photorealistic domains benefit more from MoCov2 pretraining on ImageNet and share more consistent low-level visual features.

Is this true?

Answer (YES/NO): YES